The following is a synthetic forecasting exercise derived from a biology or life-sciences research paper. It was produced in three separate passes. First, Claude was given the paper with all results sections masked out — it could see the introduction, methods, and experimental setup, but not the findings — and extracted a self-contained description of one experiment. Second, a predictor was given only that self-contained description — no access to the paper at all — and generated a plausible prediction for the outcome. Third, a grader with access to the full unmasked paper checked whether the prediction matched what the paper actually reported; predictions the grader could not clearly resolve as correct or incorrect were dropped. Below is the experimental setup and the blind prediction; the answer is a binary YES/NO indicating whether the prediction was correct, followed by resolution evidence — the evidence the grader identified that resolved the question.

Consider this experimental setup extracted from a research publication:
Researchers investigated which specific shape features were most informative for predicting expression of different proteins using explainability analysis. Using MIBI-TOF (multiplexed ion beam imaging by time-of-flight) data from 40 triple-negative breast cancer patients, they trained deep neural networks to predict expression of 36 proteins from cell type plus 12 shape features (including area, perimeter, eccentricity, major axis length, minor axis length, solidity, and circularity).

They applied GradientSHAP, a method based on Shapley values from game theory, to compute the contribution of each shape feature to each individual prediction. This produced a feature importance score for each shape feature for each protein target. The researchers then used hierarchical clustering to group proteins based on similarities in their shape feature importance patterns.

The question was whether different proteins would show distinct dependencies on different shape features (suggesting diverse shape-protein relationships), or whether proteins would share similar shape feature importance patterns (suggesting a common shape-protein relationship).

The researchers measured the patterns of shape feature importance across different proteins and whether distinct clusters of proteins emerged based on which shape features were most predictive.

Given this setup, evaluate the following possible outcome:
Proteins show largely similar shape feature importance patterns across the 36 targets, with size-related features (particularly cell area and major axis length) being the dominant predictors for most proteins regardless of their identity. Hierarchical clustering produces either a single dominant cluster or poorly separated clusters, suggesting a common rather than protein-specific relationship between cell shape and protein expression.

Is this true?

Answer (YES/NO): NO